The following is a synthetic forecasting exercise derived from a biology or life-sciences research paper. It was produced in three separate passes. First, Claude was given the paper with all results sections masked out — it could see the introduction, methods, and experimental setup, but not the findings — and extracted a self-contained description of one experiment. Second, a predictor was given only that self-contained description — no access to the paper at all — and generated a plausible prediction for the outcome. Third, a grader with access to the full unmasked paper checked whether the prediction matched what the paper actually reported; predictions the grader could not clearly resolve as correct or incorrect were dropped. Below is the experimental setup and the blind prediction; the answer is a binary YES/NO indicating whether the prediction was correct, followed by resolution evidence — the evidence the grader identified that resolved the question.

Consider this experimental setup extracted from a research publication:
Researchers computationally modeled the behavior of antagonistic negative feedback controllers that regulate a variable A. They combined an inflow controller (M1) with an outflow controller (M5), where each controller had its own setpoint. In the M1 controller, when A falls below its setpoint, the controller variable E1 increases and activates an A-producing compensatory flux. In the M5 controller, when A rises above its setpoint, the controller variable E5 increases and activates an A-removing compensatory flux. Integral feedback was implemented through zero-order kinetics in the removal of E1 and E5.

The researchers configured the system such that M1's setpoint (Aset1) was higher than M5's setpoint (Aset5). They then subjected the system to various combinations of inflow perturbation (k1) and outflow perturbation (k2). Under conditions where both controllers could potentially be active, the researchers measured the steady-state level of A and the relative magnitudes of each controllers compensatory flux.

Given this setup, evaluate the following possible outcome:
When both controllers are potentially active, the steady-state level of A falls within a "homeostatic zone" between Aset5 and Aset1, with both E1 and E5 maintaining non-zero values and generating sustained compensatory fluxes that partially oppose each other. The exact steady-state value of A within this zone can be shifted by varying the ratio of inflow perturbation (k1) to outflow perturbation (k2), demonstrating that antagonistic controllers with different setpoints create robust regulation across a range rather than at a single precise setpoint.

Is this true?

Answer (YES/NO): NO